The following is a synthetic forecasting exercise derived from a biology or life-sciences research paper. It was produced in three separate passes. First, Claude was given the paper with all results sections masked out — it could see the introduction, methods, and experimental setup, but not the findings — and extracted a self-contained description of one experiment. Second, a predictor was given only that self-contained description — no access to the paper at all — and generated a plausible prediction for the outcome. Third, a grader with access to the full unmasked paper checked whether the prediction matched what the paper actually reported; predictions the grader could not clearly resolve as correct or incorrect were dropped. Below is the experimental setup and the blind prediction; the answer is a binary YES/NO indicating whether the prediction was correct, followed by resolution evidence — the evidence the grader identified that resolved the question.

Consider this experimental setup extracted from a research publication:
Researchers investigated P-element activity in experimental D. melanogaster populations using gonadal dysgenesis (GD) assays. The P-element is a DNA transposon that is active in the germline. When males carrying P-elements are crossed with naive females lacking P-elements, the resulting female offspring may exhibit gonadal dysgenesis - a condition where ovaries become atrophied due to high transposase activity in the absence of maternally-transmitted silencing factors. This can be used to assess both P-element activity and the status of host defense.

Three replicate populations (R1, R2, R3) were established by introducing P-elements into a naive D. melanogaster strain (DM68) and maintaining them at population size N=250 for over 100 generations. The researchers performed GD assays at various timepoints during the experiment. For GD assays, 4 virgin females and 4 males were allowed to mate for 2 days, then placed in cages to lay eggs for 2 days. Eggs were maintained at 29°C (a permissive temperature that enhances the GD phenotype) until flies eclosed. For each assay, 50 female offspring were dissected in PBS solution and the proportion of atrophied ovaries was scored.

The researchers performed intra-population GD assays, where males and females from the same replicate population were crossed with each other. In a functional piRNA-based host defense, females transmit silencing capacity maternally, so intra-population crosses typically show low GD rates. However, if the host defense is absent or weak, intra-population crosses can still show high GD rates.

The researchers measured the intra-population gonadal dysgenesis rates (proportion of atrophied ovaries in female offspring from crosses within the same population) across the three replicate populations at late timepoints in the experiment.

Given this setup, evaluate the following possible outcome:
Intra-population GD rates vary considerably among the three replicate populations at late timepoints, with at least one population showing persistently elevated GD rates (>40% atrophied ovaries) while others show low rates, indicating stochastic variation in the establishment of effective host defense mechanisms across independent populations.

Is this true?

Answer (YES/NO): NO